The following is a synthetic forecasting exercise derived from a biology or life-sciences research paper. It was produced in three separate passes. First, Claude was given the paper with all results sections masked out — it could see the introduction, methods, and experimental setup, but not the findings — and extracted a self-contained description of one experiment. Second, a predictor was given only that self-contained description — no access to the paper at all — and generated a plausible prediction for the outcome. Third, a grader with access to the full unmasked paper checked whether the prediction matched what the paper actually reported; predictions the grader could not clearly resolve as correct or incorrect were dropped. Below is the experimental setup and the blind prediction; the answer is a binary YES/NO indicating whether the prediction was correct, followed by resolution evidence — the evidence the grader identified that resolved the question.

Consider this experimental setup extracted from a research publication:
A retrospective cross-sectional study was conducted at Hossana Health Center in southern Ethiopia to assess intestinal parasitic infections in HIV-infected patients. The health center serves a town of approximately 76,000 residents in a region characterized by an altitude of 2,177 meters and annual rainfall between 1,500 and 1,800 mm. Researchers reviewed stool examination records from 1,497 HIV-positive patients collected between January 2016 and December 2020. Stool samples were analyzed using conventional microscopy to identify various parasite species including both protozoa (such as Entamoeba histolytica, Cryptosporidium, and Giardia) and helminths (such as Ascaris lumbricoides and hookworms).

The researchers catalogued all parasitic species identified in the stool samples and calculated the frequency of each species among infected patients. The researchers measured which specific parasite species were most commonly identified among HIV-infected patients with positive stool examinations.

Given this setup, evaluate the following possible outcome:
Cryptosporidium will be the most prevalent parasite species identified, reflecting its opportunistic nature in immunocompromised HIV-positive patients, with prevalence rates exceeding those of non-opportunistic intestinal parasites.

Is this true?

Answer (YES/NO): NO